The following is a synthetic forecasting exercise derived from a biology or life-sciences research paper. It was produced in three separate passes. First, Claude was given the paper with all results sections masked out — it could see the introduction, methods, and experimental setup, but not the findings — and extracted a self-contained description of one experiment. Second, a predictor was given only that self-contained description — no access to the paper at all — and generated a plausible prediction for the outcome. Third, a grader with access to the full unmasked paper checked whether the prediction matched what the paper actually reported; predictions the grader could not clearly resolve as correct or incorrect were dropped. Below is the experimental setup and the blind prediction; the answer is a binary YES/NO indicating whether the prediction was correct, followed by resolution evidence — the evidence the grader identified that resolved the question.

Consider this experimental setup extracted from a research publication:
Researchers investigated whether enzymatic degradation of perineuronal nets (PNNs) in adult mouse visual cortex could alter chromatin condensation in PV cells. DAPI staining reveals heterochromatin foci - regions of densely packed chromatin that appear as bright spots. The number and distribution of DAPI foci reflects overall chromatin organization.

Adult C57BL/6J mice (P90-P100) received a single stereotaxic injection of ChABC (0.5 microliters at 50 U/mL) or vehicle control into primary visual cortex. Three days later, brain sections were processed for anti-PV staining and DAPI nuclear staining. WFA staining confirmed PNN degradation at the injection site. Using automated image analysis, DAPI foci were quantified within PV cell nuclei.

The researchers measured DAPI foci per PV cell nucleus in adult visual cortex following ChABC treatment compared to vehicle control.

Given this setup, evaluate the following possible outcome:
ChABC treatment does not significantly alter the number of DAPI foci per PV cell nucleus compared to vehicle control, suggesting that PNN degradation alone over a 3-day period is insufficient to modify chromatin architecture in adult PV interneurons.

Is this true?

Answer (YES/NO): YES